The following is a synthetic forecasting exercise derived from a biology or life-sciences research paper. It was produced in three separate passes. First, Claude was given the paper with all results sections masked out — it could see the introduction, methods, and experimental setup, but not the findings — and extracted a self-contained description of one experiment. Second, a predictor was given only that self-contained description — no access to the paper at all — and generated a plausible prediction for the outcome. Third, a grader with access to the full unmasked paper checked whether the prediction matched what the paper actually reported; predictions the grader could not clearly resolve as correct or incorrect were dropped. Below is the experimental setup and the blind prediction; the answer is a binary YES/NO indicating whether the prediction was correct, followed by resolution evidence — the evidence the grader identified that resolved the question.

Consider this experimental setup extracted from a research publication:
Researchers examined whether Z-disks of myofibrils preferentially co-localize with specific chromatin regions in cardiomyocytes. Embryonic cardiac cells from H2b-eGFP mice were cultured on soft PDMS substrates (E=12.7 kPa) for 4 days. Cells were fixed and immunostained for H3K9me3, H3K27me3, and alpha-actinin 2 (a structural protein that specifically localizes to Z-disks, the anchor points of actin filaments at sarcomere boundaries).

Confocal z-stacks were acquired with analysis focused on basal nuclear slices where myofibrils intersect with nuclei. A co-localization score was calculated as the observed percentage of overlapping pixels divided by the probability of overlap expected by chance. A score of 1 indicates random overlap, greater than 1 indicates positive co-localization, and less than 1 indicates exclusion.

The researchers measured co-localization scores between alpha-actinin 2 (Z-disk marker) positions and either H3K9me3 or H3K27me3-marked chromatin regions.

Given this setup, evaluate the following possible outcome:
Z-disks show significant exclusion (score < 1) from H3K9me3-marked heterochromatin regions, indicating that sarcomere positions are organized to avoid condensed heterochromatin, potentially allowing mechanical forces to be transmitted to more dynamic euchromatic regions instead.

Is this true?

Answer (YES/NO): NO